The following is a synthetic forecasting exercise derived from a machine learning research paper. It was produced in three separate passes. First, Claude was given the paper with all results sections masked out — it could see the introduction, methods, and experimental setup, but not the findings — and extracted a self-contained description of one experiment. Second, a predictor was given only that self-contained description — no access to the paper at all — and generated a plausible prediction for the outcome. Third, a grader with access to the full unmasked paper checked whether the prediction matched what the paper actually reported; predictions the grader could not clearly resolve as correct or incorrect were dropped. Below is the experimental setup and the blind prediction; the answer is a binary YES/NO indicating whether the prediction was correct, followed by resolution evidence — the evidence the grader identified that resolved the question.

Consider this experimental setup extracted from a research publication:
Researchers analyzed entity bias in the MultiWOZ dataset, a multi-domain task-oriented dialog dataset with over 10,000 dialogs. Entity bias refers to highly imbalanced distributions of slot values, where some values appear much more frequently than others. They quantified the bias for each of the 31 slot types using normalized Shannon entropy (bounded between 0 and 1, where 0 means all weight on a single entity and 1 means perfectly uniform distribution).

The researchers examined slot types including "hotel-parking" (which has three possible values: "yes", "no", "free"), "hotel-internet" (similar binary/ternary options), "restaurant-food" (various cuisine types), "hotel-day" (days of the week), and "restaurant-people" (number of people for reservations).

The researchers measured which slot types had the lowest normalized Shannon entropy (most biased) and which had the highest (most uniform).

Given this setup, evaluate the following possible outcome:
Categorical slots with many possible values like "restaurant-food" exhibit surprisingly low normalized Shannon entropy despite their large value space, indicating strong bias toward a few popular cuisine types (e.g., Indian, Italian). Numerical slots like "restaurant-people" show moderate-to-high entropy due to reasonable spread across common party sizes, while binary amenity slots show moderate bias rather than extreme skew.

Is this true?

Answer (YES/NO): NO